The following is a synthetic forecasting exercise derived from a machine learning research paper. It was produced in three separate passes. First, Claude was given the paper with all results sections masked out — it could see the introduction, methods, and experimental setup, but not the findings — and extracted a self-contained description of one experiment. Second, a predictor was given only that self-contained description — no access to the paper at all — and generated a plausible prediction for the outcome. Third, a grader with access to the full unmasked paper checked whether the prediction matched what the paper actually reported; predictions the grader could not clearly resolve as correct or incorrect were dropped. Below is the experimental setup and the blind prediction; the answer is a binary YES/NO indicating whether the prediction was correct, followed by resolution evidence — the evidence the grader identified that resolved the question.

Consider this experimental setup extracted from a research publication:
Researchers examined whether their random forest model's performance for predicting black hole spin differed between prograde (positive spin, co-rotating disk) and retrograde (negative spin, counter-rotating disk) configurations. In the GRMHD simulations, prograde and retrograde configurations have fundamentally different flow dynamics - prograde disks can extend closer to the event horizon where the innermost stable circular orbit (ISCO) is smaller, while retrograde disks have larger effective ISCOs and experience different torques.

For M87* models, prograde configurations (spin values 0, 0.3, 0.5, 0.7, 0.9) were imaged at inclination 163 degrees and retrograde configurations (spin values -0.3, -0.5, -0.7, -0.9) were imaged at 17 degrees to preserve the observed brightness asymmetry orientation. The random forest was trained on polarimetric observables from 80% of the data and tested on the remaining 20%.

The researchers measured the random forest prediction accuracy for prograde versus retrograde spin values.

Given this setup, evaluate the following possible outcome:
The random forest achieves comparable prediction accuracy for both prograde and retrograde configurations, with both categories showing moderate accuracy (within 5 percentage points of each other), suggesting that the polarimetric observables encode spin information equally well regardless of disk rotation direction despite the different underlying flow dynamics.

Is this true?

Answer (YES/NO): NO